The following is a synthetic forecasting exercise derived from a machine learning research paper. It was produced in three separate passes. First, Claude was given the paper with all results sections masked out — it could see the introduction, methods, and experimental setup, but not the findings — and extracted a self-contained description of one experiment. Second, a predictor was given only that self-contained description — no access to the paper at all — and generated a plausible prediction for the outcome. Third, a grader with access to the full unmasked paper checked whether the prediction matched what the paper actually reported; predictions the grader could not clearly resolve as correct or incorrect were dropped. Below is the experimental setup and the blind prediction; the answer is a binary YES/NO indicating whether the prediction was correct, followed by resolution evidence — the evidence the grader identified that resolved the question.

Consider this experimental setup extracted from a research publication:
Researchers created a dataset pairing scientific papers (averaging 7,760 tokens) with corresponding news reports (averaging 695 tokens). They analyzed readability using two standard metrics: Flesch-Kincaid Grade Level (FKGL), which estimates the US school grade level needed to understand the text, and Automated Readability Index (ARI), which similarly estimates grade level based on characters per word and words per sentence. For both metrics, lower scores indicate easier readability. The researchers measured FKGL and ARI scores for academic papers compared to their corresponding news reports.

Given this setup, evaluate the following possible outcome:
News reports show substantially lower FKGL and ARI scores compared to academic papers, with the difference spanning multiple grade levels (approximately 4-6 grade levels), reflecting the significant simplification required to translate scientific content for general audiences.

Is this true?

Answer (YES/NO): NO